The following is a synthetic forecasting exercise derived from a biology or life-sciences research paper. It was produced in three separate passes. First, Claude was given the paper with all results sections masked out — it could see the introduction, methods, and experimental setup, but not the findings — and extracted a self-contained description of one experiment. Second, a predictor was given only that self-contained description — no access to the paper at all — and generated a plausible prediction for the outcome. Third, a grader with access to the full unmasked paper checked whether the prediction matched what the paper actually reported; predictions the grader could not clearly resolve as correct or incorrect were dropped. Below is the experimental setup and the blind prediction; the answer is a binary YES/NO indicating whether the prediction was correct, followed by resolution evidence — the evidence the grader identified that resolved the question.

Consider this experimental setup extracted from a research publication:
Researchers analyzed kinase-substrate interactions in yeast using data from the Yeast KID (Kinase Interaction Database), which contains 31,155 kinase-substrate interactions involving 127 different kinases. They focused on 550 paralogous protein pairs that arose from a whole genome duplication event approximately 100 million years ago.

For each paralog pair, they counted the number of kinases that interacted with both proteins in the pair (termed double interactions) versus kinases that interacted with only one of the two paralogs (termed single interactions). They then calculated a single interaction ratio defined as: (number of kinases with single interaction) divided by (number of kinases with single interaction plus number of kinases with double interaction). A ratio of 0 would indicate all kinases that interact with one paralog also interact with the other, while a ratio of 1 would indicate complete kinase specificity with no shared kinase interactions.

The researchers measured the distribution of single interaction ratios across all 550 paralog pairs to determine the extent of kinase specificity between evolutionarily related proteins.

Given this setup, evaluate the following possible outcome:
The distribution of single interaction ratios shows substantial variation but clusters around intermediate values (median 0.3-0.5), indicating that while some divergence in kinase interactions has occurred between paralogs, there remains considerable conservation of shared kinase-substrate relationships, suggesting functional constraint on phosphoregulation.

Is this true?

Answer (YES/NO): NO